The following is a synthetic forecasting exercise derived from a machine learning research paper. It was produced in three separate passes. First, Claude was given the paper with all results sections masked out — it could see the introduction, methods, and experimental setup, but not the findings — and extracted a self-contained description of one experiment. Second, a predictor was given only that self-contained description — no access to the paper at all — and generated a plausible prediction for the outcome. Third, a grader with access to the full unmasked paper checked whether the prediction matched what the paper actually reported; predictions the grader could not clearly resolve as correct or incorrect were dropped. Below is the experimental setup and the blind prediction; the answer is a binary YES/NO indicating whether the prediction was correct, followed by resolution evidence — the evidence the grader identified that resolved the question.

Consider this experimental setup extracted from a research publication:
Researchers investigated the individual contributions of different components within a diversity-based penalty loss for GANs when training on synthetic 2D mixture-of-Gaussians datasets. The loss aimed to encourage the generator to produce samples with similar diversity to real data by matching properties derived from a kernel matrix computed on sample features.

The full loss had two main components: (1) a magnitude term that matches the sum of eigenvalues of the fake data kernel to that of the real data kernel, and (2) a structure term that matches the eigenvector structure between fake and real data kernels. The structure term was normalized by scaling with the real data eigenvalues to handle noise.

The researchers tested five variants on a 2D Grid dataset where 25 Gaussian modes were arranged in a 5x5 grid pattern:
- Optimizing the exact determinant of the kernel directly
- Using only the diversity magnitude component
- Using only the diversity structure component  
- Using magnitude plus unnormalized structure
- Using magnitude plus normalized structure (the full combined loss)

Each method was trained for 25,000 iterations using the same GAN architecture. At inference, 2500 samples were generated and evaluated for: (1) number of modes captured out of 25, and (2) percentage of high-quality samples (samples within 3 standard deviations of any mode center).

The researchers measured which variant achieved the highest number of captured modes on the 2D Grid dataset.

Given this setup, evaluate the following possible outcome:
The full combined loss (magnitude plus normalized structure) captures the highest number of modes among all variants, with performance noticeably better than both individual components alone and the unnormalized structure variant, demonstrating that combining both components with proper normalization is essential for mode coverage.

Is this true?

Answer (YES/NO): YES